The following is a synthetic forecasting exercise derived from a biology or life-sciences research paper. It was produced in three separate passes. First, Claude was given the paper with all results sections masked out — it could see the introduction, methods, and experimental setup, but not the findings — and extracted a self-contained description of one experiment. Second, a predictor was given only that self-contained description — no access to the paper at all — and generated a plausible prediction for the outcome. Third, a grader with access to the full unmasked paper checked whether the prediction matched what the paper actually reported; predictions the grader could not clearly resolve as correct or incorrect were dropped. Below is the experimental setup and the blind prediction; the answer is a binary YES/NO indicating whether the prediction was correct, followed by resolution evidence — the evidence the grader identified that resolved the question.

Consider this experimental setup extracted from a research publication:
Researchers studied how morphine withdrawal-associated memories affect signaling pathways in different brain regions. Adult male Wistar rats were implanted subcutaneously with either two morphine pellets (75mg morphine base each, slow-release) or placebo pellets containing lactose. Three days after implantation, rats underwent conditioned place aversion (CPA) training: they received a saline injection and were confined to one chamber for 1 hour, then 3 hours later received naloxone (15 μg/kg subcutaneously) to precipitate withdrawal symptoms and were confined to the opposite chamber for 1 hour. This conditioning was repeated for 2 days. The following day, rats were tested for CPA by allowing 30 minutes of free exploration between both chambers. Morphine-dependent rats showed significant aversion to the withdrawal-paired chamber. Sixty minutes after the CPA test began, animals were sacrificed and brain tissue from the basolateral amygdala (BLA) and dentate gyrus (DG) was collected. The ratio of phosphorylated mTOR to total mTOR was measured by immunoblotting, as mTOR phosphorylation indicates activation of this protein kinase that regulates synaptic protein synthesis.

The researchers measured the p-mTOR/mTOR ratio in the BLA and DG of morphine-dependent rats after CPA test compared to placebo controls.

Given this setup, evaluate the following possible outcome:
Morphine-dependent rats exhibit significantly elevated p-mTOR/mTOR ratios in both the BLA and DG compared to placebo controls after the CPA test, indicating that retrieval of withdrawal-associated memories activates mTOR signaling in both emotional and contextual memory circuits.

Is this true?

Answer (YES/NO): NO